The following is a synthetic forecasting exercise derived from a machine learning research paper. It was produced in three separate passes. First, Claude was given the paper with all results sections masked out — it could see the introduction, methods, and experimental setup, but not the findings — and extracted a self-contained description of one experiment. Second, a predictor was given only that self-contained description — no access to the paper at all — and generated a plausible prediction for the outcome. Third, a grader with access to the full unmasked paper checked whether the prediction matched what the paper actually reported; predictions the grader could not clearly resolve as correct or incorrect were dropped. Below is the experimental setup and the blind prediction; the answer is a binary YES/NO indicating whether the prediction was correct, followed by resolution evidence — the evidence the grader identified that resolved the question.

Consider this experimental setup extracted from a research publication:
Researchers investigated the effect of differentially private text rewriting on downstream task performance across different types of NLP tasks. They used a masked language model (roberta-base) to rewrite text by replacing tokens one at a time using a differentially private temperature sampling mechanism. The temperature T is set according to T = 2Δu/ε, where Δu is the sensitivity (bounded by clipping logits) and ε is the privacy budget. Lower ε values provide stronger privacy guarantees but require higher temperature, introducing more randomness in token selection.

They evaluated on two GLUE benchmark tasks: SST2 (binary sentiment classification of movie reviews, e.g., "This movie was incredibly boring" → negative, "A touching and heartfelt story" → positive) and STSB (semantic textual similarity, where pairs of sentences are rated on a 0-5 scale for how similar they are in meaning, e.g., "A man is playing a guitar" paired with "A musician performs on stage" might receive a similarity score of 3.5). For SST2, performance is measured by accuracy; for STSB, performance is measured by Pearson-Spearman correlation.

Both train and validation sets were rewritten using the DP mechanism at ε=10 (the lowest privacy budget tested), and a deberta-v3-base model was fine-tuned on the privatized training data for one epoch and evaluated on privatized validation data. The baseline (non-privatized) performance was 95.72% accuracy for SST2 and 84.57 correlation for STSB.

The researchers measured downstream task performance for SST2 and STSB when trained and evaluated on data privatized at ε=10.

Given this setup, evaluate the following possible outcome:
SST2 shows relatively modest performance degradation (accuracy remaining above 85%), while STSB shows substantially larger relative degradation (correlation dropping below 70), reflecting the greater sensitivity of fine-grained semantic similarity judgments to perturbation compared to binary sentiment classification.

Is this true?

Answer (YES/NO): NO